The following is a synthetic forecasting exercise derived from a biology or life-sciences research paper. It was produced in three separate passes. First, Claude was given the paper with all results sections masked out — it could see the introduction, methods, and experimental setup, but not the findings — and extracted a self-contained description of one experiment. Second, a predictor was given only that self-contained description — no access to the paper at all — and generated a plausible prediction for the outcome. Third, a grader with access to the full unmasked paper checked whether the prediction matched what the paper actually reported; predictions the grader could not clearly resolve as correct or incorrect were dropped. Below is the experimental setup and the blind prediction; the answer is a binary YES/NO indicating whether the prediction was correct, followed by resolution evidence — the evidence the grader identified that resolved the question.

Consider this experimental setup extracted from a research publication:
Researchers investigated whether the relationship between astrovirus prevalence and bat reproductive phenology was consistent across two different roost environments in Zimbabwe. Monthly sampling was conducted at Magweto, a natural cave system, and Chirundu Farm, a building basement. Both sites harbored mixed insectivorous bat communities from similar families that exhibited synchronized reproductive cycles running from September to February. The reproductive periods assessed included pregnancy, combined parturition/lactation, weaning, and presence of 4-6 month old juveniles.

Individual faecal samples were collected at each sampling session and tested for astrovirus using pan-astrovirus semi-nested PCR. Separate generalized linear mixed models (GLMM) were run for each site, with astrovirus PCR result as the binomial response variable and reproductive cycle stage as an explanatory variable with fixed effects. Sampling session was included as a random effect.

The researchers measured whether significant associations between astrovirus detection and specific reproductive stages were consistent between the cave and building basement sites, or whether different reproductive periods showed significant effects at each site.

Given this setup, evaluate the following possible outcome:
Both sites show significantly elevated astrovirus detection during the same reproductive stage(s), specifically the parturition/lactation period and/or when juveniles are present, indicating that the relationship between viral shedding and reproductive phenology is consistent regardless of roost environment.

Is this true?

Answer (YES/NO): NO